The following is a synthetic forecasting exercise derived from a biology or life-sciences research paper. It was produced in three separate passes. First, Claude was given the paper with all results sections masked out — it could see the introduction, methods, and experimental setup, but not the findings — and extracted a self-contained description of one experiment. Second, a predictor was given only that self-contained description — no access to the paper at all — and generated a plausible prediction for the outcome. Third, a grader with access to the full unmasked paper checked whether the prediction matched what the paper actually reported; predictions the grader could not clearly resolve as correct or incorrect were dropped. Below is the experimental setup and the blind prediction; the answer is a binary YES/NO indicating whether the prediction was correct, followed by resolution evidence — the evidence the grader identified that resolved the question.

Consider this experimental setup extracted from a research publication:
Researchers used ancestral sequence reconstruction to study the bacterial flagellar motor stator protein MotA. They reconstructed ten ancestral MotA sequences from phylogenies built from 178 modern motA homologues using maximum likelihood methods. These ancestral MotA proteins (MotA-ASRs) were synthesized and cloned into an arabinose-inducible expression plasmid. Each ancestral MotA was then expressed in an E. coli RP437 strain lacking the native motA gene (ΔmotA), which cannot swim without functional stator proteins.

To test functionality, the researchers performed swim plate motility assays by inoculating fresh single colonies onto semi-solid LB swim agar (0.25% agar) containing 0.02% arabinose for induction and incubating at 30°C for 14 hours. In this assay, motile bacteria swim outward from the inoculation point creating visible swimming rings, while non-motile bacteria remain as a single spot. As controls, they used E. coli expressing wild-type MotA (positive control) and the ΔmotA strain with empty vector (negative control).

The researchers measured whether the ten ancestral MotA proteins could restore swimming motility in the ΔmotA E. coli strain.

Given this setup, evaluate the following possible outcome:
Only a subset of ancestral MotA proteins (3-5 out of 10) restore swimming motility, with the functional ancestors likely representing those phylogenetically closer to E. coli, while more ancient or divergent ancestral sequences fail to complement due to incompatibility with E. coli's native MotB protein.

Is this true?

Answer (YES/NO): YES